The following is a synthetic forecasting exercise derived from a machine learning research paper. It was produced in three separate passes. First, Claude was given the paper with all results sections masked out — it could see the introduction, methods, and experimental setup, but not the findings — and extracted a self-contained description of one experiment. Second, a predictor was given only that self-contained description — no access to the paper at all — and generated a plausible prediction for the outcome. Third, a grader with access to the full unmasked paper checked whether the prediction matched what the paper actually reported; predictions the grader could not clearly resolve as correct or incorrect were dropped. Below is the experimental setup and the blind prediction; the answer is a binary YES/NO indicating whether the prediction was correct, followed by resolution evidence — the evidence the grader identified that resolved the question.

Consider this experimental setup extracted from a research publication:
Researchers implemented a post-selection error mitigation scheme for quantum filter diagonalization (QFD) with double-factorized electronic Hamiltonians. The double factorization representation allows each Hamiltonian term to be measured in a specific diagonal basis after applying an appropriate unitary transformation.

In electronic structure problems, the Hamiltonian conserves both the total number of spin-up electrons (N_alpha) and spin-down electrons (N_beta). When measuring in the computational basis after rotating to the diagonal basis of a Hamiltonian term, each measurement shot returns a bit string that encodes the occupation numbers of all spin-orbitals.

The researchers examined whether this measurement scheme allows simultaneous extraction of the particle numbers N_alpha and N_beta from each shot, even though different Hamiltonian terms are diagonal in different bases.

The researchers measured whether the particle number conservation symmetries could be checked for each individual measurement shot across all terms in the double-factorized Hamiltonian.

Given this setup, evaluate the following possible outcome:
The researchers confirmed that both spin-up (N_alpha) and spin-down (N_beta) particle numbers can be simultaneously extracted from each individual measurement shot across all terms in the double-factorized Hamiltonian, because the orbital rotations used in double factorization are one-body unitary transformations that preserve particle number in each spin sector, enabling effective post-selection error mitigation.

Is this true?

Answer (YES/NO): YES